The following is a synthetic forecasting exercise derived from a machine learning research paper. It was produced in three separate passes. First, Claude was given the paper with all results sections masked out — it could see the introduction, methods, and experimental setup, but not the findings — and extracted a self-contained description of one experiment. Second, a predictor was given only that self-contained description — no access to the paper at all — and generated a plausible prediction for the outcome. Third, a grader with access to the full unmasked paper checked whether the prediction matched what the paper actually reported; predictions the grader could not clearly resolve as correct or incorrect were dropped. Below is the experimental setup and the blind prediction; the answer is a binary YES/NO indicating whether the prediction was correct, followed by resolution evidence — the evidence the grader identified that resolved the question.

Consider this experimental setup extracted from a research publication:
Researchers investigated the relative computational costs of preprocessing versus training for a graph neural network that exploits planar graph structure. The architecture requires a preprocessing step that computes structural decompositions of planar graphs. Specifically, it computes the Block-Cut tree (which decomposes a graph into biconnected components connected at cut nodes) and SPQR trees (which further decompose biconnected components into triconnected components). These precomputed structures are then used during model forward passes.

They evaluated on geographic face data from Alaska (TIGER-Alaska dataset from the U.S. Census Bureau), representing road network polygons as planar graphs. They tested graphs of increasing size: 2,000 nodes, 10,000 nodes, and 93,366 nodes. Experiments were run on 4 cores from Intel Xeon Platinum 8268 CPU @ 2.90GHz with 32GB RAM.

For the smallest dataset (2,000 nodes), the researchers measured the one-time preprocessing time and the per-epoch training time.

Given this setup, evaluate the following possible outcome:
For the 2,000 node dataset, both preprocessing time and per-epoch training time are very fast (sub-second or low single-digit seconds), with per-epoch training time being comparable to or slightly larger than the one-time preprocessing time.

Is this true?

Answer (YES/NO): NO